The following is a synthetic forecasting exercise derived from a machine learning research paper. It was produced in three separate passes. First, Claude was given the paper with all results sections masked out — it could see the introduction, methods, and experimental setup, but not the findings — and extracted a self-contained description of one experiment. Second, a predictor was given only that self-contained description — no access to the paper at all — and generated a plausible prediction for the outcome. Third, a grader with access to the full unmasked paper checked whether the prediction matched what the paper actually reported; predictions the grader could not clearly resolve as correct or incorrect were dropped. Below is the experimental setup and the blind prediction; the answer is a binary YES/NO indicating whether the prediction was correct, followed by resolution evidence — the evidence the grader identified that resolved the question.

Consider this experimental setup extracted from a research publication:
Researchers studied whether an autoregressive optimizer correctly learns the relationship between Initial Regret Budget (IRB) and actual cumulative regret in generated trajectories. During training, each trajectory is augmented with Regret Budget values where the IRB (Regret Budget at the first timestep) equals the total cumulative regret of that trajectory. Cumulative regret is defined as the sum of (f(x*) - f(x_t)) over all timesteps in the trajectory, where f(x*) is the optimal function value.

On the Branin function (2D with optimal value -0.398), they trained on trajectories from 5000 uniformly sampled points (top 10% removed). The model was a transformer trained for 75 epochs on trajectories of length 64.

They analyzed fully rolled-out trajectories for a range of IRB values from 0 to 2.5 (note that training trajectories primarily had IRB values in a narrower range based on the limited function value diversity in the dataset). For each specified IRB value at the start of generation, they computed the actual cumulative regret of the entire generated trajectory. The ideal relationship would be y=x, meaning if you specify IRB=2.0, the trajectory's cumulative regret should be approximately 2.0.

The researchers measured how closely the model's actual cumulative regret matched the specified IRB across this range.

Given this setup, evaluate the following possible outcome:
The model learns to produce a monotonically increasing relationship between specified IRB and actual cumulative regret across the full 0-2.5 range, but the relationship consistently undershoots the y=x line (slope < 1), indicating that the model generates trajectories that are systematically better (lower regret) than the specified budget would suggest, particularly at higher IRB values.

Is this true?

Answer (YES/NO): NO